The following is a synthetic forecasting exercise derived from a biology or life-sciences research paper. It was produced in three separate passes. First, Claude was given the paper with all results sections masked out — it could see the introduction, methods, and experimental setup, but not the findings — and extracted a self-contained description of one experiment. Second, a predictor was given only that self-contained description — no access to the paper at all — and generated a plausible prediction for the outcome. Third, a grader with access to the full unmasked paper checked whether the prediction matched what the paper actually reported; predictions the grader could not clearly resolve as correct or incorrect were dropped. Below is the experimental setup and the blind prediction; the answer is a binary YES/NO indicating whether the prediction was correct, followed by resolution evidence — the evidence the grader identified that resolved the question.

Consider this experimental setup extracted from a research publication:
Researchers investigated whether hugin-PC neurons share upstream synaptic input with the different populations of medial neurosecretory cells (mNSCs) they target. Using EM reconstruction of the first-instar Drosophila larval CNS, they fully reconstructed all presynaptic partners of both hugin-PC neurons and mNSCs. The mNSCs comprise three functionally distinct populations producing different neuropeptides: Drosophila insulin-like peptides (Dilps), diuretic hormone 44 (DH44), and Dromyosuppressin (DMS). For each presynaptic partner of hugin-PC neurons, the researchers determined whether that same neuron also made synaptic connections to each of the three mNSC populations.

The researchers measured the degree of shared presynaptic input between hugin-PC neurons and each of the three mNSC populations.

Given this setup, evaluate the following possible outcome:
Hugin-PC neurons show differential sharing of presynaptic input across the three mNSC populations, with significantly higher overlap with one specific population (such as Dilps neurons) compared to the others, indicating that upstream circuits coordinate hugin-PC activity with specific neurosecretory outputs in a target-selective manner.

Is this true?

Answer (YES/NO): NO